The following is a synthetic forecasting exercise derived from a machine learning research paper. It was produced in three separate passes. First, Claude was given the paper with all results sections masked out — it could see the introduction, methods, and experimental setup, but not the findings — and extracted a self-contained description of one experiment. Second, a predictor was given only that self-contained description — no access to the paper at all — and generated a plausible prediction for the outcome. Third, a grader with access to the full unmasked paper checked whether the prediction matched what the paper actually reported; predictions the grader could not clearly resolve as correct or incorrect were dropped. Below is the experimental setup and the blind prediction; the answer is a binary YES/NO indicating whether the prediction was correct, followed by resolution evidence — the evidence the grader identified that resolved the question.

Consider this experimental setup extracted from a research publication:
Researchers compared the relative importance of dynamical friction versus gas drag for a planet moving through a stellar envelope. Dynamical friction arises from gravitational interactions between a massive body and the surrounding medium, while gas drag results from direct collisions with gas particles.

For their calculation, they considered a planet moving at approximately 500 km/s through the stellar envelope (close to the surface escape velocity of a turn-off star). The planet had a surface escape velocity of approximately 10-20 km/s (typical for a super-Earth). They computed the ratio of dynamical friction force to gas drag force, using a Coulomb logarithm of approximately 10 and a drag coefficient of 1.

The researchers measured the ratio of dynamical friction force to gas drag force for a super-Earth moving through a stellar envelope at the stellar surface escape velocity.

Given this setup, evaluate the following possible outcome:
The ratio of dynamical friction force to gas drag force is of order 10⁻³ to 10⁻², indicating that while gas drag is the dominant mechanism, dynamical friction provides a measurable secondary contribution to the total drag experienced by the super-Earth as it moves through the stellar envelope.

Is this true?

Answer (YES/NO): NO